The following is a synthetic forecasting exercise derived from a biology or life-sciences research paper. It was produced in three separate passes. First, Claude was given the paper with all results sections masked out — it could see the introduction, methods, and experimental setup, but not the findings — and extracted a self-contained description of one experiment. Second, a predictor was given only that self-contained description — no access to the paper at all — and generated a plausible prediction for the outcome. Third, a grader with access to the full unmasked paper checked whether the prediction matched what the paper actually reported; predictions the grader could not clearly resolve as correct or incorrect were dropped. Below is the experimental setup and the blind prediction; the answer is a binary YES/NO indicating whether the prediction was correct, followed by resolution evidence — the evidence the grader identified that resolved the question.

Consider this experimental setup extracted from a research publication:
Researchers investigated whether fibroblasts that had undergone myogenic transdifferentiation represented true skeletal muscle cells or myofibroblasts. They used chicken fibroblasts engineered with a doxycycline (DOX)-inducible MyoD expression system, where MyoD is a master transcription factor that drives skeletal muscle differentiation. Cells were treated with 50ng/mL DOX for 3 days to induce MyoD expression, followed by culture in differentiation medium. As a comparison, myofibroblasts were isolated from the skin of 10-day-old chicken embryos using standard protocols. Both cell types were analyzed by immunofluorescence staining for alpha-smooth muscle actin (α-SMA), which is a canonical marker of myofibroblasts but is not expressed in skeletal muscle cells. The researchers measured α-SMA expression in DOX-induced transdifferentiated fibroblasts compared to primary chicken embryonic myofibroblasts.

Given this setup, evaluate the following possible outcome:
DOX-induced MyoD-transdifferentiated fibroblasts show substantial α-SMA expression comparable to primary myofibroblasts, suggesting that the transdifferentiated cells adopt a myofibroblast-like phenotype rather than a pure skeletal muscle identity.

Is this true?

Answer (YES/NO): NO